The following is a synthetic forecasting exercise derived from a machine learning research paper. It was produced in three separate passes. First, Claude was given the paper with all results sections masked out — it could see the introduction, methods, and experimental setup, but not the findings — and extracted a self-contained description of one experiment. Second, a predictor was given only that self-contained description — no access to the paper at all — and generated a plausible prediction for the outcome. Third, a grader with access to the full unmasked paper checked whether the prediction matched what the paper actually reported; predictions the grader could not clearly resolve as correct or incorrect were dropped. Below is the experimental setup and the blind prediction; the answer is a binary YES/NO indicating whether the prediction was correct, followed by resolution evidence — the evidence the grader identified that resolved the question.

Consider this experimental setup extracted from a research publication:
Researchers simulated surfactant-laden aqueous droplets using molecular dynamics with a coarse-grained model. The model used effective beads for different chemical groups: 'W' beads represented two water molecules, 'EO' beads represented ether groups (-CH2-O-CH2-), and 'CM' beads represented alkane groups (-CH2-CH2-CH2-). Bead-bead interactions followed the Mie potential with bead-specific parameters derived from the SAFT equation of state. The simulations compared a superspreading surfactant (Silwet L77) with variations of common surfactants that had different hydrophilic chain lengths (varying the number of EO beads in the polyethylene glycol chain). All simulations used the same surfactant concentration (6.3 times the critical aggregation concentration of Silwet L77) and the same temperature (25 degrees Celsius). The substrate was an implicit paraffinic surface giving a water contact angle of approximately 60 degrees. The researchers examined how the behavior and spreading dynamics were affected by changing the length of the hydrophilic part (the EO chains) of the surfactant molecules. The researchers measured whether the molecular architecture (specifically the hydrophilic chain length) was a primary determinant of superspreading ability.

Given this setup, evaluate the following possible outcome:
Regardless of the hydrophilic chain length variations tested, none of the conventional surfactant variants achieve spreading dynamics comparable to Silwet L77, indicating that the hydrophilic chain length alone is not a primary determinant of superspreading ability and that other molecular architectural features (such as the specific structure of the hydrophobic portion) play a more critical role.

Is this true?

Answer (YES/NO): NO